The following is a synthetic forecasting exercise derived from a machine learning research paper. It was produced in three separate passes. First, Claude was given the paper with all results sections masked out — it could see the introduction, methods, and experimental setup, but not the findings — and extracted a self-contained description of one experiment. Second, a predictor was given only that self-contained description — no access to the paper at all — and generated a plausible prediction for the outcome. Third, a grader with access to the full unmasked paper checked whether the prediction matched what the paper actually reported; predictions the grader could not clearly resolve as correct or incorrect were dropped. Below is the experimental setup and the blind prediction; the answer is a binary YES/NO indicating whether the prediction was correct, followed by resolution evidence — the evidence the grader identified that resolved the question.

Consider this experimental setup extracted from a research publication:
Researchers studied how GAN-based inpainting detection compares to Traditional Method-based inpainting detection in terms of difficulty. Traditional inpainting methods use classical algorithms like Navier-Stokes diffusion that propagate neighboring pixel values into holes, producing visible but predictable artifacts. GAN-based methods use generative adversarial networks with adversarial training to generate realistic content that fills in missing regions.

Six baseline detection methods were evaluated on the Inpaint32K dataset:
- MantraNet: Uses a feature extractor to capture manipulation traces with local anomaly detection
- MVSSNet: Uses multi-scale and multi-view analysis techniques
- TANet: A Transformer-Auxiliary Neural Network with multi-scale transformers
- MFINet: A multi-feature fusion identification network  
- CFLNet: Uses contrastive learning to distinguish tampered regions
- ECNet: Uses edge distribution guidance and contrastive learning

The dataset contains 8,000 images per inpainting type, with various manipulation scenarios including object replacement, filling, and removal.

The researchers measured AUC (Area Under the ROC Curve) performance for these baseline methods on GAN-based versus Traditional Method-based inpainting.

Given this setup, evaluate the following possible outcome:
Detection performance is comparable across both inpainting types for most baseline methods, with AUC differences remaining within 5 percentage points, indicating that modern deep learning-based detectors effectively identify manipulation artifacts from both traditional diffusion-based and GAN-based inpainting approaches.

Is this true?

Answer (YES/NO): NO